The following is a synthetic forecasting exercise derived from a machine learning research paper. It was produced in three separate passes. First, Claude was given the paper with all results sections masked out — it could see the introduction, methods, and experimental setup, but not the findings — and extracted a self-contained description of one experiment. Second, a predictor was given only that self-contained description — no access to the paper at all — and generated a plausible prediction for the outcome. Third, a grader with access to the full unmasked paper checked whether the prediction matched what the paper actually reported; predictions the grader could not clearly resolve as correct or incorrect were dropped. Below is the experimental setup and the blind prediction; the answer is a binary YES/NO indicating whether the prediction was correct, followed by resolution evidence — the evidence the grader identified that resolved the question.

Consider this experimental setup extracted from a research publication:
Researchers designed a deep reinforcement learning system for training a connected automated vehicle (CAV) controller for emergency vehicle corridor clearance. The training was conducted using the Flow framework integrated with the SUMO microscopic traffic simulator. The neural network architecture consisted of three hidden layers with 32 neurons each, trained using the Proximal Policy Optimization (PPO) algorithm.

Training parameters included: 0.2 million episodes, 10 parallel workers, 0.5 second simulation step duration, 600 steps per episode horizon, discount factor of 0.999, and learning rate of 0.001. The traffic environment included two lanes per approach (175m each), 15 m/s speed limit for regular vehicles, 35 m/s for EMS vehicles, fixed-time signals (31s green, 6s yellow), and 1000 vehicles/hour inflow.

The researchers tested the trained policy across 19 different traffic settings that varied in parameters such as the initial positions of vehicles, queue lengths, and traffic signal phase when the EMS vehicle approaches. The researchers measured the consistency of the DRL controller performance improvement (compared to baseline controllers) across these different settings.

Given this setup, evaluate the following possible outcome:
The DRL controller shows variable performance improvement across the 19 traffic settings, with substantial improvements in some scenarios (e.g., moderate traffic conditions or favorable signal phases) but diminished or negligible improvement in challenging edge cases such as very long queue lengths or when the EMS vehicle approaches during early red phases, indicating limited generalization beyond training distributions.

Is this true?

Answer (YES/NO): NO